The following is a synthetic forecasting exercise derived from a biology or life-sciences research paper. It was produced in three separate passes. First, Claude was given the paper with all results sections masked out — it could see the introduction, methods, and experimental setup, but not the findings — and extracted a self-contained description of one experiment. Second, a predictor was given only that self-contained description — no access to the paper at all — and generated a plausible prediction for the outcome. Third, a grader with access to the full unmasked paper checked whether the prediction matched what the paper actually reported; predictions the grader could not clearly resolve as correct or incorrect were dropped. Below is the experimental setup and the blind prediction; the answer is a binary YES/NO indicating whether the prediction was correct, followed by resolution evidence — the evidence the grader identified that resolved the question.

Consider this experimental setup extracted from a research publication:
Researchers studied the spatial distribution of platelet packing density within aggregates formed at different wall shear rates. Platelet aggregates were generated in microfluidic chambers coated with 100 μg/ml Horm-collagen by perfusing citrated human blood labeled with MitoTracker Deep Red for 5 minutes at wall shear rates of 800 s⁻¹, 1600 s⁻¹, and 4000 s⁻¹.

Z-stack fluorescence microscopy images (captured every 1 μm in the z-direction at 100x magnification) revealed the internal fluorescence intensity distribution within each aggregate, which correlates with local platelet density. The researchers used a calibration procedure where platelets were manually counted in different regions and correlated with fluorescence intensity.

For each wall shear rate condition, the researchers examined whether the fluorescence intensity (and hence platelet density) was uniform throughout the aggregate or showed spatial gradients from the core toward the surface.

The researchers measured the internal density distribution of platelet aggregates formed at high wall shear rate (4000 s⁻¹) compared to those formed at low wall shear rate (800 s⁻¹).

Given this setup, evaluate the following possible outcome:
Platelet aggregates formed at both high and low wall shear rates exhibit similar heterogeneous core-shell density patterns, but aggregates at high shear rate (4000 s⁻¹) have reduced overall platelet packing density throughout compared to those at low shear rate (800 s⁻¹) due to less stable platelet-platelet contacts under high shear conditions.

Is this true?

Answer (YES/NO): NO